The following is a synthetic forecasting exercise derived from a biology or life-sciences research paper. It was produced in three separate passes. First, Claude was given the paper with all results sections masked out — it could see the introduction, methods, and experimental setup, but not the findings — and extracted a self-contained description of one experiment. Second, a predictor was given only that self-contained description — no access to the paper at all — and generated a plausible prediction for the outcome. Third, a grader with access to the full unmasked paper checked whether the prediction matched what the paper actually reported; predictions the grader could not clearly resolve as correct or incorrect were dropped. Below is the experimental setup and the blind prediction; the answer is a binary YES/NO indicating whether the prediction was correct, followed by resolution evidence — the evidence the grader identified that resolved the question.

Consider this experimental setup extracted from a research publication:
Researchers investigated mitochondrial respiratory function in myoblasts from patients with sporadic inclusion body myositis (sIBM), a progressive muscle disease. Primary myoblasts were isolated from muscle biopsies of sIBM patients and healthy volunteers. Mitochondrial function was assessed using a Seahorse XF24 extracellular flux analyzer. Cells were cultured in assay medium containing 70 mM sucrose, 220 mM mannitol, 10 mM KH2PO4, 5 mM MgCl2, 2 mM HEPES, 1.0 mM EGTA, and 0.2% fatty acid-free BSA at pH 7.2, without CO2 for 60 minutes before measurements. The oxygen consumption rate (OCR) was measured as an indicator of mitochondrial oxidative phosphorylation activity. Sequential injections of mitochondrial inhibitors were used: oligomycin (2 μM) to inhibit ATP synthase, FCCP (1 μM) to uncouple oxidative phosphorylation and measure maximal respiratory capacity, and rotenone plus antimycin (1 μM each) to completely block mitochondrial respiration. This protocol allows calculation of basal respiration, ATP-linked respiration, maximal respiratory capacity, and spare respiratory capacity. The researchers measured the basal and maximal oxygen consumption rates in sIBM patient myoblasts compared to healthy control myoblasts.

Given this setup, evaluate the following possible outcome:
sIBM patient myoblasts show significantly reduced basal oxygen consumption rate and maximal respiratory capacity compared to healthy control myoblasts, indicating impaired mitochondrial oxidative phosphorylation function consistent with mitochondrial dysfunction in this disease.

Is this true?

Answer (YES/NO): YES